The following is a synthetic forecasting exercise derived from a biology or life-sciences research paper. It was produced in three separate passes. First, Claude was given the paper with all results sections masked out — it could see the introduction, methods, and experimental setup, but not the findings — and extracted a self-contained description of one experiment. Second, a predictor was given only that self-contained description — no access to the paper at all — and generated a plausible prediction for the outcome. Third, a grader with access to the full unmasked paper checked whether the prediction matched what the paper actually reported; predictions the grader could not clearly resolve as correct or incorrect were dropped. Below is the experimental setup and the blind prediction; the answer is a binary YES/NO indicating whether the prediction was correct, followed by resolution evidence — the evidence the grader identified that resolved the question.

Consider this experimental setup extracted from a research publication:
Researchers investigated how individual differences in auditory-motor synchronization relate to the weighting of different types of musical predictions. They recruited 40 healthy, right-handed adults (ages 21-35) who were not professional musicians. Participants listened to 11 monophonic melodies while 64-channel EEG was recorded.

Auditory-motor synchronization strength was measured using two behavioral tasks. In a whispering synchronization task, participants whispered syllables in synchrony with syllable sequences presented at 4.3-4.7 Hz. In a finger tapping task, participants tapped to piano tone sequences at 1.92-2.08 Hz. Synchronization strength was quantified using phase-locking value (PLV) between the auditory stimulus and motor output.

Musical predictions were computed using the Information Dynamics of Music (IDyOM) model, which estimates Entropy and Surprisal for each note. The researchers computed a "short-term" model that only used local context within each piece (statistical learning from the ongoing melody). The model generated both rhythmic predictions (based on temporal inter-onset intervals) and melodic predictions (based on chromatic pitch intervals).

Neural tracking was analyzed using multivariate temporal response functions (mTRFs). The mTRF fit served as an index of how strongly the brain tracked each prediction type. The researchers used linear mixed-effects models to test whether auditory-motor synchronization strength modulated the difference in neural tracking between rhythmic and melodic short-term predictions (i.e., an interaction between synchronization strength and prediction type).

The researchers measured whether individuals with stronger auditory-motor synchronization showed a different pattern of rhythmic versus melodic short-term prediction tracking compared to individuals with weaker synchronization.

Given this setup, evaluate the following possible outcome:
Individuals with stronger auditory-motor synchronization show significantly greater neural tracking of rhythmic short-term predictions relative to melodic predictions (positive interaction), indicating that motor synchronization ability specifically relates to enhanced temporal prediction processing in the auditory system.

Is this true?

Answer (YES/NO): YES